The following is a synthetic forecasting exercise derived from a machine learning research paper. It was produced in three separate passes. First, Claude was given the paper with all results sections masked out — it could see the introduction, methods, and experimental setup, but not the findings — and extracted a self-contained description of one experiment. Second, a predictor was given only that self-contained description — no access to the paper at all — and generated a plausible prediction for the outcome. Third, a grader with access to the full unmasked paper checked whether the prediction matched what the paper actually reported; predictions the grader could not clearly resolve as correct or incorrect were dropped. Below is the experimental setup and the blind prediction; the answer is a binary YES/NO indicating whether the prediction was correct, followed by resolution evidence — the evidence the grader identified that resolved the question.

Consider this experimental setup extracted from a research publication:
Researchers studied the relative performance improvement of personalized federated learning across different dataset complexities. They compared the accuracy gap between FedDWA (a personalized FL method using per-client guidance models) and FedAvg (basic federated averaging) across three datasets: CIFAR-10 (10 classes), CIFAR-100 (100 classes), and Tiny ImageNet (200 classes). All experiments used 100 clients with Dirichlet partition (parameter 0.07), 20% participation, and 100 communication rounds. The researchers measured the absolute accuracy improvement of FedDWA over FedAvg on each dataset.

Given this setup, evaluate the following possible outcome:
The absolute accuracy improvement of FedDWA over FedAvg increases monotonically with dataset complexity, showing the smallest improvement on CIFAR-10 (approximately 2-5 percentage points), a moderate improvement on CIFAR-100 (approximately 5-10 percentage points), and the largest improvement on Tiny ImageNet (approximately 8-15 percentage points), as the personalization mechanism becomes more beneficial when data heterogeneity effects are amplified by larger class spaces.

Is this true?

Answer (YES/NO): NO